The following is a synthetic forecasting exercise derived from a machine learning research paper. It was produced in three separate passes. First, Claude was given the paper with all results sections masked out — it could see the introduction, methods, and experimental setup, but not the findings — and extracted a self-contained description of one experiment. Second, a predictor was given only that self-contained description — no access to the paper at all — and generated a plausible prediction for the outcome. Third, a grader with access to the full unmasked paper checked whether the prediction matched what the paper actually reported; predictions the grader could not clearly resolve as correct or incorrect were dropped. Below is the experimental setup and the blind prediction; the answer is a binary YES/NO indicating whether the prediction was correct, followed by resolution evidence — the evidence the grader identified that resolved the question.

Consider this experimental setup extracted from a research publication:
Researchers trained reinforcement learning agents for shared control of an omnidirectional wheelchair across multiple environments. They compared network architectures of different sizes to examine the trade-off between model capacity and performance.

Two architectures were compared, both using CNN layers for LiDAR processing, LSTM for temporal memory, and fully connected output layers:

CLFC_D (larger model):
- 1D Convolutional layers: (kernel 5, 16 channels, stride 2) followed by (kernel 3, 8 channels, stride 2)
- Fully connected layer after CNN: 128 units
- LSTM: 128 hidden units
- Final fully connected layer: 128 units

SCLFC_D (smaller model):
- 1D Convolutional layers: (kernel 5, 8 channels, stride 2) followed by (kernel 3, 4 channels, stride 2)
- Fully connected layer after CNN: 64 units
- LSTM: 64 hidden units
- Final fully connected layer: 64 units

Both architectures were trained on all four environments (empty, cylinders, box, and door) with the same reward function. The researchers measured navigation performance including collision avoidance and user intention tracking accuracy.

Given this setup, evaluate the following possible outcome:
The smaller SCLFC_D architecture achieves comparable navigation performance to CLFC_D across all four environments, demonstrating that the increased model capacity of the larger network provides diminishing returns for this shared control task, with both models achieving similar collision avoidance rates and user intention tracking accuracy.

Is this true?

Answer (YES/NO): NO